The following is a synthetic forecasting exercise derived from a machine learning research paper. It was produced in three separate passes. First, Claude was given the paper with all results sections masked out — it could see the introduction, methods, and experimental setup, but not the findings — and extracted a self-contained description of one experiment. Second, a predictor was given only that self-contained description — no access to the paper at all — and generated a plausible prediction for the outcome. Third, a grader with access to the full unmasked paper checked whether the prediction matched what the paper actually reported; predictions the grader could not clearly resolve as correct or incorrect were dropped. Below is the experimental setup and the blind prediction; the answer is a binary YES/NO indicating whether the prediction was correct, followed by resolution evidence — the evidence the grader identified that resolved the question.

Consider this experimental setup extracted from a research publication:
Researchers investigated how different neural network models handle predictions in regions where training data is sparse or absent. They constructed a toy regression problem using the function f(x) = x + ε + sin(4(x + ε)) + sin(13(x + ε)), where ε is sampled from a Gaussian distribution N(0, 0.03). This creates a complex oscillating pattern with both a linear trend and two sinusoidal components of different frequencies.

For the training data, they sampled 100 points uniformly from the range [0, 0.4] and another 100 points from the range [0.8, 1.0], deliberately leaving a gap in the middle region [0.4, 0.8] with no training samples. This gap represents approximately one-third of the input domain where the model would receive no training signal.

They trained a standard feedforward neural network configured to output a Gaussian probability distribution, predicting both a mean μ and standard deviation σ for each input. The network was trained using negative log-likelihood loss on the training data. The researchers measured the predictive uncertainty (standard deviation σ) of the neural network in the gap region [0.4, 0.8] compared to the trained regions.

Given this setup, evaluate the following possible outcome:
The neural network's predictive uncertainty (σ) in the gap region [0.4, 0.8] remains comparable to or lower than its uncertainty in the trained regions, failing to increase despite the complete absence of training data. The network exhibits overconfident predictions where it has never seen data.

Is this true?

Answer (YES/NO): YES